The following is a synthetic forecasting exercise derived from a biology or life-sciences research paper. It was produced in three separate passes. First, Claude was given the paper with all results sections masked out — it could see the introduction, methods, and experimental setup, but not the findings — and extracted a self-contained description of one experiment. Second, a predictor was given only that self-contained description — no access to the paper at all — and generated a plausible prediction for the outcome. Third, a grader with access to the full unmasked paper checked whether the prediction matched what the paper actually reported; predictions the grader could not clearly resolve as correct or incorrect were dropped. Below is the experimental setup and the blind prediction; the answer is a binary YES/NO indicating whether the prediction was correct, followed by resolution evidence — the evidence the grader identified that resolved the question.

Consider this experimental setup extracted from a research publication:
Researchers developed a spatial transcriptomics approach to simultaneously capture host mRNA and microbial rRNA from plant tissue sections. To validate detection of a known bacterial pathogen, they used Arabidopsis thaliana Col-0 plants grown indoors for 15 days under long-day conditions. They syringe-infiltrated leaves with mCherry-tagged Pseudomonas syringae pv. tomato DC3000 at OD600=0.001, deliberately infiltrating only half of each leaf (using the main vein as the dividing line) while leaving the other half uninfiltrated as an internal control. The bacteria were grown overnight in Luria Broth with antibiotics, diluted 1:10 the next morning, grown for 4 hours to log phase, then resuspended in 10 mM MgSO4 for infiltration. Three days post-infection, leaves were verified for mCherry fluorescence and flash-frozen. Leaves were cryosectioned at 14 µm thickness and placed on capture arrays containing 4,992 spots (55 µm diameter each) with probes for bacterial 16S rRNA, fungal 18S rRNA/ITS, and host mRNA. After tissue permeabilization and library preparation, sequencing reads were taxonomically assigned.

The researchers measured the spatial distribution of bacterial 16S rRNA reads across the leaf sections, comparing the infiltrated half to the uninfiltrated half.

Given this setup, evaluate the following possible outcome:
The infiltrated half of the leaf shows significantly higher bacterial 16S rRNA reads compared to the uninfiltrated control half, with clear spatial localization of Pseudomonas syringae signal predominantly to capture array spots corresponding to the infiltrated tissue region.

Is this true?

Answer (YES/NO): YES